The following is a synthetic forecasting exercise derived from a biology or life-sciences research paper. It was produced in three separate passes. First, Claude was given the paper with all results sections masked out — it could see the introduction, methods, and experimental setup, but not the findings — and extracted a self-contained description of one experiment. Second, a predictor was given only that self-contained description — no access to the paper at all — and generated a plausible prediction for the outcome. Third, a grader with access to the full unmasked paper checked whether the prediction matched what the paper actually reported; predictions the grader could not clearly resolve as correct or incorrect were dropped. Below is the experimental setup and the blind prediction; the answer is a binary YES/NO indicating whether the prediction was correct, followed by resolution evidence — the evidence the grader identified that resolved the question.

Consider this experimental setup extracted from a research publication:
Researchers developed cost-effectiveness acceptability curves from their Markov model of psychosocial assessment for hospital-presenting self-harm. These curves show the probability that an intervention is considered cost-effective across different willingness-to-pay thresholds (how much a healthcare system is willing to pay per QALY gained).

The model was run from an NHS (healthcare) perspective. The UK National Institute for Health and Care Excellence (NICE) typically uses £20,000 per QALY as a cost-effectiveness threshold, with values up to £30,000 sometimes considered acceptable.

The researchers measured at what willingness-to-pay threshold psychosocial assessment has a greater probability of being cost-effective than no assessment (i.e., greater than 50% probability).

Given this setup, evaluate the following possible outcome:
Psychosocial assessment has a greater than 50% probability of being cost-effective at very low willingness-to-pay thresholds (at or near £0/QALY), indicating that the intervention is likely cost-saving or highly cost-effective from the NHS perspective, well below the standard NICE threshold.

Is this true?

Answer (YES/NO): NO